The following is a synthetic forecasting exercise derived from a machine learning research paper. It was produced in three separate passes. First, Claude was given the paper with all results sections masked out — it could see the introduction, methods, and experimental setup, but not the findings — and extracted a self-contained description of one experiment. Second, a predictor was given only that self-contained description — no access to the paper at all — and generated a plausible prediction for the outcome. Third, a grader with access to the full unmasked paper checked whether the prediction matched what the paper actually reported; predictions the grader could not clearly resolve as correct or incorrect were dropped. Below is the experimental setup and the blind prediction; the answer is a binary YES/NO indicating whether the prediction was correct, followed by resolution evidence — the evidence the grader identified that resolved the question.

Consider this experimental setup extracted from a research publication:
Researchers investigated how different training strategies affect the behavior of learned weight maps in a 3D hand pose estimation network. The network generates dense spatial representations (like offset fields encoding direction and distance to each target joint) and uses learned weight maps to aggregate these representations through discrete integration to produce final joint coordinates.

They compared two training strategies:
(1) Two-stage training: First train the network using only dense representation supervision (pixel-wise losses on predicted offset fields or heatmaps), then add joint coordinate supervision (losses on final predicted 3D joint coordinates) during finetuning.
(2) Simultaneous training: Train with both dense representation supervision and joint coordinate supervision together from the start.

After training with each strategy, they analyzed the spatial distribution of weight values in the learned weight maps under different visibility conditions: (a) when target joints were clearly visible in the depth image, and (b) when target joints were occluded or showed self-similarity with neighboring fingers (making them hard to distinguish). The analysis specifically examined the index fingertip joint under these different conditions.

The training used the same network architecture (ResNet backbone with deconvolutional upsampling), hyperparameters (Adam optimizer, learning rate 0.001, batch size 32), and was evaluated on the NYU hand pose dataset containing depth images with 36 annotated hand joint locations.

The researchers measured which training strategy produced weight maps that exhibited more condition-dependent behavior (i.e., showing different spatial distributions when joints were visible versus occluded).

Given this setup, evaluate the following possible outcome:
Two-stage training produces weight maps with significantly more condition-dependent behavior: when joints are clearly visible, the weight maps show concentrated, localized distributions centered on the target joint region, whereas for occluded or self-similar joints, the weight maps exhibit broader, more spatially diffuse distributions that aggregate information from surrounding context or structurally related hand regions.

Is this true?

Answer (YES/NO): YES